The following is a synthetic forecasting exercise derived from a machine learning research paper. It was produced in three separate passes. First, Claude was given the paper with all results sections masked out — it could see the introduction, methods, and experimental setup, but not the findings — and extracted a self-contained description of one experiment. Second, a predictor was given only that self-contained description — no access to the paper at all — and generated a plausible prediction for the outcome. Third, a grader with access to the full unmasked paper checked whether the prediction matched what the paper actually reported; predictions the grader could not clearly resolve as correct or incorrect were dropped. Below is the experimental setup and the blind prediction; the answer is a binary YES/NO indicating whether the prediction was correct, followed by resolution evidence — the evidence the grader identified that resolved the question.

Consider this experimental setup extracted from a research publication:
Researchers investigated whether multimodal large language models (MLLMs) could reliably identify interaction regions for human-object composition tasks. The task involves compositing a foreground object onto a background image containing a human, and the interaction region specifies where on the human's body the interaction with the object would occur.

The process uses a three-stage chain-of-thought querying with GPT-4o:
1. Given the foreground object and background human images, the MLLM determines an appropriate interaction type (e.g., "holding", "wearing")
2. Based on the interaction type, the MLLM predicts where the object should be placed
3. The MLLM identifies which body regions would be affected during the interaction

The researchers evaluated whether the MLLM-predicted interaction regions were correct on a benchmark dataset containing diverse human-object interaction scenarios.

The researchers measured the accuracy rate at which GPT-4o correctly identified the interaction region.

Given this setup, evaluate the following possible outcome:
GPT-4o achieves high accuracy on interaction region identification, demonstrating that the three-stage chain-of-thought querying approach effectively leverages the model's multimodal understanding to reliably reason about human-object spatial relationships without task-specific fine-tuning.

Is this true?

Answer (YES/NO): YES